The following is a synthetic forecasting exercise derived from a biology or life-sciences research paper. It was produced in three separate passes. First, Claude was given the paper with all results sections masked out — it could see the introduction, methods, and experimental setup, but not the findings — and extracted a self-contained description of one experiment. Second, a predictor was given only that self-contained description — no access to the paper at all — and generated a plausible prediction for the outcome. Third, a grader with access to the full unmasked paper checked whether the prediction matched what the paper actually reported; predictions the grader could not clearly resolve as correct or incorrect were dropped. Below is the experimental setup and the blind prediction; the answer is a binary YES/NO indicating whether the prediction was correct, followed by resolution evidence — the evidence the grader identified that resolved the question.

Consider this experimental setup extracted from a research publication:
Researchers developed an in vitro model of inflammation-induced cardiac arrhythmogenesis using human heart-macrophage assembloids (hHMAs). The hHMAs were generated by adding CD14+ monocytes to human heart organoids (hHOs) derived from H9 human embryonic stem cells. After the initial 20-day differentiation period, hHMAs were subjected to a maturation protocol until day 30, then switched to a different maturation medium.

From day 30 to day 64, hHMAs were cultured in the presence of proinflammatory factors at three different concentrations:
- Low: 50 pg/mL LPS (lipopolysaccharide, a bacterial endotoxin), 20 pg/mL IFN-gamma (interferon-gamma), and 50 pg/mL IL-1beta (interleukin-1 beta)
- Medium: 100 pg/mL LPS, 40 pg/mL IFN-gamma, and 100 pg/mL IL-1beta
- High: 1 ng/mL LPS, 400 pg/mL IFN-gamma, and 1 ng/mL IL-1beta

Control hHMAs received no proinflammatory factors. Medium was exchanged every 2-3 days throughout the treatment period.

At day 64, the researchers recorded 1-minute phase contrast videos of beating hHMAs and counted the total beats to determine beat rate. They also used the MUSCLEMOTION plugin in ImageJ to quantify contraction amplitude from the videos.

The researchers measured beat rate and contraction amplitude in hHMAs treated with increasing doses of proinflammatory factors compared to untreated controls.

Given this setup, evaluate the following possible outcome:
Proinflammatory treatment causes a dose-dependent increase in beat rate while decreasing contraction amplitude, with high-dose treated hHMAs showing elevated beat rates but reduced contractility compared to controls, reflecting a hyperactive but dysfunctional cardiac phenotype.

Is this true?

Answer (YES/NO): YES